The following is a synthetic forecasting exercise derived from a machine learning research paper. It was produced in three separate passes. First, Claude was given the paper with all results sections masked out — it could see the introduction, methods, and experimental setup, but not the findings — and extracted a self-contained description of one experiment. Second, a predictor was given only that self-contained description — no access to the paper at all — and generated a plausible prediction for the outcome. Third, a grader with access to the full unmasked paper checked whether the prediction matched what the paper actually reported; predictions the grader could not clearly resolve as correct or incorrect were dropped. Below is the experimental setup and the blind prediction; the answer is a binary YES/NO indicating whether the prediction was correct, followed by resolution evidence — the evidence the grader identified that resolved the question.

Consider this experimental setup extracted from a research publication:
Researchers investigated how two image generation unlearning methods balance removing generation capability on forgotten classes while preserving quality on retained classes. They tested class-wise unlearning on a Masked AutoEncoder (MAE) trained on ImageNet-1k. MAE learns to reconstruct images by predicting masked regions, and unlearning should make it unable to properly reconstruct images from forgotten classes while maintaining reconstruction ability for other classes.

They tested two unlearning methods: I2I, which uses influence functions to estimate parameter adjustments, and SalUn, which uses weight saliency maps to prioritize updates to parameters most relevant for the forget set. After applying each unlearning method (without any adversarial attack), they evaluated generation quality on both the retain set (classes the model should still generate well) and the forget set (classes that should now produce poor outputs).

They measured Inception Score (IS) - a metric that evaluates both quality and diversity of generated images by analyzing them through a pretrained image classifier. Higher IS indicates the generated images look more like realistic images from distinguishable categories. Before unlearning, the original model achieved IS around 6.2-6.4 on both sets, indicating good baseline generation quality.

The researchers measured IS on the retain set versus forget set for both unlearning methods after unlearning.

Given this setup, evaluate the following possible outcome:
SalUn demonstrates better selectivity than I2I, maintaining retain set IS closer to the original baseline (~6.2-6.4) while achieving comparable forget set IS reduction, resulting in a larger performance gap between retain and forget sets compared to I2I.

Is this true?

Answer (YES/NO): NO